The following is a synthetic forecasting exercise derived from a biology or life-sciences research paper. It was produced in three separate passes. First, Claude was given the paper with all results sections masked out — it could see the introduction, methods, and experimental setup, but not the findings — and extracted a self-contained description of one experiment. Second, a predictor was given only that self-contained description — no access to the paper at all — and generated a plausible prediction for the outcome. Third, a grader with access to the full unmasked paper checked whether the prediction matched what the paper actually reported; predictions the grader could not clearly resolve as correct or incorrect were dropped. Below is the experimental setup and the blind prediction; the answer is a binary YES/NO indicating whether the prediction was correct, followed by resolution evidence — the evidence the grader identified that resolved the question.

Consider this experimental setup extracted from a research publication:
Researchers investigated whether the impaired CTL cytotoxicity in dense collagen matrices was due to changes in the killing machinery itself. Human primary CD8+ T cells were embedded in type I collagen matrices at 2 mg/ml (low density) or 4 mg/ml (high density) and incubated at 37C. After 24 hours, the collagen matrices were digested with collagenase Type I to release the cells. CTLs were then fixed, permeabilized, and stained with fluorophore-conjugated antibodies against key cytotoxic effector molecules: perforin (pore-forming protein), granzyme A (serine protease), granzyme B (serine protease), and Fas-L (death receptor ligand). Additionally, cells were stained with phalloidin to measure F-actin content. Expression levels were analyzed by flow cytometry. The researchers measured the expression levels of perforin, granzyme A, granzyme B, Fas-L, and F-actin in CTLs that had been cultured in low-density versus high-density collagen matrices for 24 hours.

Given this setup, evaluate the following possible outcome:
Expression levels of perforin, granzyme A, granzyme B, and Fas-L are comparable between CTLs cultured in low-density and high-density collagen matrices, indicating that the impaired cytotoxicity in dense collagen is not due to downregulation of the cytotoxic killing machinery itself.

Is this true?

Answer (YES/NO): YES